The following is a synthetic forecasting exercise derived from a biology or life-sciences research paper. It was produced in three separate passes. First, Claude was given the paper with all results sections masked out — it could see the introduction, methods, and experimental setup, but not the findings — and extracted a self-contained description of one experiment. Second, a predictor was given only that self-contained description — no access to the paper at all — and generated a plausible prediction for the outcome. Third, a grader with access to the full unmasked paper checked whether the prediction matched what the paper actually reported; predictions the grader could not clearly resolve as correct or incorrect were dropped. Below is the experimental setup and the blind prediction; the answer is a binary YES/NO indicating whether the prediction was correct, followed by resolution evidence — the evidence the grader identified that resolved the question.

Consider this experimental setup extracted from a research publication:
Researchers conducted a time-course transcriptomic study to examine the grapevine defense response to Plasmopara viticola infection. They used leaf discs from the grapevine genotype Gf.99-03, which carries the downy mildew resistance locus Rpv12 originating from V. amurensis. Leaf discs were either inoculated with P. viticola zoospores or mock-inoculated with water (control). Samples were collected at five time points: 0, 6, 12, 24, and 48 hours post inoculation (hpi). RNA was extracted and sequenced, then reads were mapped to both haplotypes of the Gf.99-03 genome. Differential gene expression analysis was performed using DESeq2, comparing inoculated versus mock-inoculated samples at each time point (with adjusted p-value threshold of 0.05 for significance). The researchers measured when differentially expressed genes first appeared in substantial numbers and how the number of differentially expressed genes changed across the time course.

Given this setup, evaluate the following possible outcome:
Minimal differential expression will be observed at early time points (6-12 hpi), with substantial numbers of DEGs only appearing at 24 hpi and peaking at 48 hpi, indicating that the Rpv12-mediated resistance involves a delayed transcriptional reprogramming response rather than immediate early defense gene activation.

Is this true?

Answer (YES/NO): NO